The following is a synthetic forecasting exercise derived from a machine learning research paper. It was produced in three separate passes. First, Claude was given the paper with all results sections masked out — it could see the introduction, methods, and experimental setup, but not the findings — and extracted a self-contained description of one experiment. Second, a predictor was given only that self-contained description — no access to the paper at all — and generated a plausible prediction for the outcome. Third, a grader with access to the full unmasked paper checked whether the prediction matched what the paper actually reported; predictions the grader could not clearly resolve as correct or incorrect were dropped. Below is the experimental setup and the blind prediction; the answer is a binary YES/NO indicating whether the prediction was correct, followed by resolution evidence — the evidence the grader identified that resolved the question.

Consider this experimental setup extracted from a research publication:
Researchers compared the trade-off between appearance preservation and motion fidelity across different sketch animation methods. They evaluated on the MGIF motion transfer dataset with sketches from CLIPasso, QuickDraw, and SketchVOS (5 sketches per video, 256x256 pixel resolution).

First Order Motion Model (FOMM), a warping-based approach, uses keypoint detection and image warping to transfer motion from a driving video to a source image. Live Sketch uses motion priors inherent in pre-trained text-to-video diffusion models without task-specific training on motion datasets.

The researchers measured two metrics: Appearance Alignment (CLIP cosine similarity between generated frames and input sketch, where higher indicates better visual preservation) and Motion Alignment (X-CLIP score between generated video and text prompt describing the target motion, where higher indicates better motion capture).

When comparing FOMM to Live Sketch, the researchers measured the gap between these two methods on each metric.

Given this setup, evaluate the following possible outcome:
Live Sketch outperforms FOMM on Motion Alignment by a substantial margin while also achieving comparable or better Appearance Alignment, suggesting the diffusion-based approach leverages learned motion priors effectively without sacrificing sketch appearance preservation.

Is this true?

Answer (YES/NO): YES